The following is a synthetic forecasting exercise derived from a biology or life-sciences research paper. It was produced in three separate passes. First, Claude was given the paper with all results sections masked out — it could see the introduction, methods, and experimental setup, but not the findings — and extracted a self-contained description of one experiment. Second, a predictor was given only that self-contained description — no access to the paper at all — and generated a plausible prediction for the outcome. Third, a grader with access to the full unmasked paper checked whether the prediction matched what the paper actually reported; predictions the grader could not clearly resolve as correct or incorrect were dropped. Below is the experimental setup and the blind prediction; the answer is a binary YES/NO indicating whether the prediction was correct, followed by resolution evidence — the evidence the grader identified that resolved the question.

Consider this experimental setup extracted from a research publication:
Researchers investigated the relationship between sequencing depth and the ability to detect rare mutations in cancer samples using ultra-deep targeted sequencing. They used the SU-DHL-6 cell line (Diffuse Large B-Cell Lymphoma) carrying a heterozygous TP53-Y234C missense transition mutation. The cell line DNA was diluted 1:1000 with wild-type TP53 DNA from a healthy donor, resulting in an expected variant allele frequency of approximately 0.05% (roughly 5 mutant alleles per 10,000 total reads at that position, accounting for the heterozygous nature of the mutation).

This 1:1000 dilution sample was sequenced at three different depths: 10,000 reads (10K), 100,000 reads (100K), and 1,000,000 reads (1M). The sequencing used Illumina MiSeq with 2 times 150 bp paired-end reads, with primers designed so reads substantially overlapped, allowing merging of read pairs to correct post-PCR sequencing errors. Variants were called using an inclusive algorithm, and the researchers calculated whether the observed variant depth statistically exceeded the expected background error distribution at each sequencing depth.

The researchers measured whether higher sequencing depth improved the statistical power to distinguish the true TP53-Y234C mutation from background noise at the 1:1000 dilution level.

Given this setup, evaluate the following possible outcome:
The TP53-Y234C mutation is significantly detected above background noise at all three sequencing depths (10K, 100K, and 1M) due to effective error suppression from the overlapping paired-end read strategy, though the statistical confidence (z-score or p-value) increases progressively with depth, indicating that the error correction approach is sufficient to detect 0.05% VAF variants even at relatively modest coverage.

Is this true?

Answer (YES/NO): YES